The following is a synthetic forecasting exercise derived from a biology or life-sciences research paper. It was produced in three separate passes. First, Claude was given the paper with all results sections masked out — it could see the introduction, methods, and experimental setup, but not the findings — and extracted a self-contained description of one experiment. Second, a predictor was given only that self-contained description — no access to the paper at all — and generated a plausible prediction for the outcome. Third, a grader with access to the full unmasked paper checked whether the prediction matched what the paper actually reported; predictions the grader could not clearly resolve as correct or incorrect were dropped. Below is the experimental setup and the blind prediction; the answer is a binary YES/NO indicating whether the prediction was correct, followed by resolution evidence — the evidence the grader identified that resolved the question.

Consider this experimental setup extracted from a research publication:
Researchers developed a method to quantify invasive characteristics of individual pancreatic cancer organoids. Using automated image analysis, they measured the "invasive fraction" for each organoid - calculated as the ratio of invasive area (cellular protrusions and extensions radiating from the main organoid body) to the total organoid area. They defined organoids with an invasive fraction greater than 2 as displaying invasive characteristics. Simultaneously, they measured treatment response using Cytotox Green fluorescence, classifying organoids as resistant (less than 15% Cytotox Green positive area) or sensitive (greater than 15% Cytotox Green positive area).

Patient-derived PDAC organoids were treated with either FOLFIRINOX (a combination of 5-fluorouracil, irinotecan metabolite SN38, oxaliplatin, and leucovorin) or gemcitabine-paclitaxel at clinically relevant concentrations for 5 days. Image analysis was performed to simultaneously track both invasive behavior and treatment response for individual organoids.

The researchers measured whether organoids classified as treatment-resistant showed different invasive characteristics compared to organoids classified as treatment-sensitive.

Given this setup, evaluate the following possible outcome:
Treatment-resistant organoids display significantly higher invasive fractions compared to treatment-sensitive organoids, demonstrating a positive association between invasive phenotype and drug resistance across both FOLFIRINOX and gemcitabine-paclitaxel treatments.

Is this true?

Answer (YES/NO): NO